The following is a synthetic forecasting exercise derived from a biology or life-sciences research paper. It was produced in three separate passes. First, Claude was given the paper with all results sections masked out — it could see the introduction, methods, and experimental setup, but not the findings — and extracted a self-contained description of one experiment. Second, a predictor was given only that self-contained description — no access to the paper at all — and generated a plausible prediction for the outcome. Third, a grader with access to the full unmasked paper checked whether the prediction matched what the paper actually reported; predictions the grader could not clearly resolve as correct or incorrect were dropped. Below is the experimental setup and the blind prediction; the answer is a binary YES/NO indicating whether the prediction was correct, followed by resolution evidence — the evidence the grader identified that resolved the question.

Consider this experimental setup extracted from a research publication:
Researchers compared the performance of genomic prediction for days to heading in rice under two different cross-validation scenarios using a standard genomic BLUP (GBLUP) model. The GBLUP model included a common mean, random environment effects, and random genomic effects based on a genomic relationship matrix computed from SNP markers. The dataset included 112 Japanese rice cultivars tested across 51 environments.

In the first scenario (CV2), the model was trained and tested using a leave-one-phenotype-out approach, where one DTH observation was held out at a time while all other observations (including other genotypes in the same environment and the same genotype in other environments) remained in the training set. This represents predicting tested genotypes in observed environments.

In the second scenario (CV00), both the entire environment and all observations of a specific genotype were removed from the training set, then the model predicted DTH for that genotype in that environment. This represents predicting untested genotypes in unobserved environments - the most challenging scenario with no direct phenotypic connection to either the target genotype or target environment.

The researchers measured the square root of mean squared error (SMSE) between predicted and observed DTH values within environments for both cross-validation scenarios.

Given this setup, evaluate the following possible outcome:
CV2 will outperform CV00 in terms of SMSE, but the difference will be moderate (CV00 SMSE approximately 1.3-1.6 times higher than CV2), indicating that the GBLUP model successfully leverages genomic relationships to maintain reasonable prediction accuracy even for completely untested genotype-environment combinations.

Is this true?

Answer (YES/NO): NO